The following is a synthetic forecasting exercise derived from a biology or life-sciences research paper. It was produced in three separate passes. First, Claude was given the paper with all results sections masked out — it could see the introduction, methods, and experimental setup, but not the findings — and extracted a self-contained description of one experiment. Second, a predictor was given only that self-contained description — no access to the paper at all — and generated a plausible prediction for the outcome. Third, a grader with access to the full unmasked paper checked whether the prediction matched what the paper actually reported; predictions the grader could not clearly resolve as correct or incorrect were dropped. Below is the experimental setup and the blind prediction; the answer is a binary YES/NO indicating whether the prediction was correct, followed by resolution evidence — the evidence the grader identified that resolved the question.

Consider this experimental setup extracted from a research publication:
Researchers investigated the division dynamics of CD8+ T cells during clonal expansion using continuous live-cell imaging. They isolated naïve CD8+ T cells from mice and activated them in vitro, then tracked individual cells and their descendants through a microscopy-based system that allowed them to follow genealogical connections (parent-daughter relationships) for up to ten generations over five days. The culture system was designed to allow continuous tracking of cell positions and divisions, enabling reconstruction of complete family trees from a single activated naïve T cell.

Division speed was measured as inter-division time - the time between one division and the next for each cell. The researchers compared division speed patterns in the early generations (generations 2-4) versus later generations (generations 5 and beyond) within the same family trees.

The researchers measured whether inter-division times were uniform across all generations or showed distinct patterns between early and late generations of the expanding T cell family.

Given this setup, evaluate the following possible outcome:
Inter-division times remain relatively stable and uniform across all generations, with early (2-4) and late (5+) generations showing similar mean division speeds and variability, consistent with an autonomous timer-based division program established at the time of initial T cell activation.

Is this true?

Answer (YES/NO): NO